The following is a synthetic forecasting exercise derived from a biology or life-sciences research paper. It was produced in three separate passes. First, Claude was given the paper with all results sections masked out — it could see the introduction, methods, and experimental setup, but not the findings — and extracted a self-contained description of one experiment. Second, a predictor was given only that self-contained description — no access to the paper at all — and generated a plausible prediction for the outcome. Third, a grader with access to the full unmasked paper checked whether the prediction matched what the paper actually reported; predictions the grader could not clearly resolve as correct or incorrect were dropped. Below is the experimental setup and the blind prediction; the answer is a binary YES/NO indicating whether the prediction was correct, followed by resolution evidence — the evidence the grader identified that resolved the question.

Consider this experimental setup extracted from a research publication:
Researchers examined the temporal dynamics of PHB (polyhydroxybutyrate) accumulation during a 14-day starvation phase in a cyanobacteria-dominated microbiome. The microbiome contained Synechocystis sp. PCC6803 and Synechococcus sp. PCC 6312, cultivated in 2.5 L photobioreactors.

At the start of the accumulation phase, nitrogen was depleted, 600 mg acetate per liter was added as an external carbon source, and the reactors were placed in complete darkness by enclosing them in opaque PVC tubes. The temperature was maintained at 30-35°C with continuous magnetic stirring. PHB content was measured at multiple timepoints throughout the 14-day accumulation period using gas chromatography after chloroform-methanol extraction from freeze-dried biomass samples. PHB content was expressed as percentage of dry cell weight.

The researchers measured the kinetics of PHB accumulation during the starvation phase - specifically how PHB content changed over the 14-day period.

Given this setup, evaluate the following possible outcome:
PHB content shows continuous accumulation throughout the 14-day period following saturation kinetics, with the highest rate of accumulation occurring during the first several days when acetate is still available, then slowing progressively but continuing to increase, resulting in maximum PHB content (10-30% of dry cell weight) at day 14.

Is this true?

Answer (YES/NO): NO